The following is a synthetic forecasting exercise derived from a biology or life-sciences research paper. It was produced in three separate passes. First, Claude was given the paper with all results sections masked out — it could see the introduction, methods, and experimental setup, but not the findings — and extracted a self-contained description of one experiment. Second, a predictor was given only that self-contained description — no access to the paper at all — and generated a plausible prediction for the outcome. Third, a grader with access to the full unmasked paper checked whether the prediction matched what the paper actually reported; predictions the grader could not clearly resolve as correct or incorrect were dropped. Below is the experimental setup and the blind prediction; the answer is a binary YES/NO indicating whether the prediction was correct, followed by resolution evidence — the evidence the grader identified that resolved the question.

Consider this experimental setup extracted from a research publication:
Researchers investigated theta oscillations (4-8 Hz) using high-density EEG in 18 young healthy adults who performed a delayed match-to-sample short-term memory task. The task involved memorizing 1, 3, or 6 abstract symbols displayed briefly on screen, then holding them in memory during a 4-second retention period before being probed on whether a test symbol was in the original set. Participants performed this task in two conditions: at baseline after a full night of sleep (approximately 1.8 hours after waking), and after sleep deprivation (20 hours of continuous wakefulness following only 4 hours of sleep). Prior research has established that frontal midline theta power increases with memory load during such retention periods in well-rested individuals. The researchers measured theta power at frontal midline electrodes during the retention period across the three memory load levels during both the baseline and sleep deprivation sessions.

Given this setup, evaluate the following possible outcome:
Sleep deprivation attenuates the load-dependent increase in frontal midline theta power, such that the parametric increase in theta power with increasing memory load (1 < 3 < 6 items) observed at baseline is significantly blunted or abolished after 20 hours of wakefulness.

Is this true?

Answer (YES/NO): YES